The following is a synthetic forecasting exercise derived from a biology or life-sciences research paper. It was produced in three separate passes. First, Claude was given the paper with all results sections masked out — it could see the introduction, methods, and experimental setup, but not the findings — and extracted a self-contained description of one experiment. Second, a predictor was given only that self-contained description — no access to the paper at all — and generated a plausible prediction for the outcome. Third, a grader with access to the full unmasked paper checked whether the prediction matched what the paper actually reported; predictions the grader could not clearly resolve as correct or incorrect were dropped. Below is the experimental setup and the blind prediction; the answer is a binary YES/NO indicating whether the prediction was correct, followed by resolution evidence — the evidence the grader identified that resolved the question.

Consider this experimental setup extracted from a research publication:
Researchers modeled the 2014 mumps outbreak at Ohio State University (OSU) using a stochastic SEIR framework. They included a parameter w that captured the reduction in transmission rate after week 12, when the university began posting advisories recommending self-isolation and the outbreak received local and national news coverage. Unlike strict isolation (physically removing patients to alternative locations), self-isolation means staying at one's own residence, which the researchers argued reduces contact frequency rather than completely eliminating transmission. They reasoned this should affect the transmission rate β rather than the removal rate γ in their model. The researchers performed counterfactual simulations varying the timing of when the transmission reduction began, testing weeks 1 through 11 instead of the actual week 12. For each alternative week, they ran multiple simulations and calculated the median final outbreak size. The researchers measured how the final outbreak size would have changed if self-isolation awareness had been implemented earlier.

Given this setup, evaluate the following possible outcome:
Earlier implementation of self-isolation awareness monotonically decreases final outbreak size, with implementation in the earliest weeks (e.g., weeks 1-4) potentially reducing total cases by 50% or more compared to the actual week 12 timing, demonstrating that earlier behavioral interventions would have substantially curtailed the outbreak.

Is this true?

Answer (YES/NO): YES